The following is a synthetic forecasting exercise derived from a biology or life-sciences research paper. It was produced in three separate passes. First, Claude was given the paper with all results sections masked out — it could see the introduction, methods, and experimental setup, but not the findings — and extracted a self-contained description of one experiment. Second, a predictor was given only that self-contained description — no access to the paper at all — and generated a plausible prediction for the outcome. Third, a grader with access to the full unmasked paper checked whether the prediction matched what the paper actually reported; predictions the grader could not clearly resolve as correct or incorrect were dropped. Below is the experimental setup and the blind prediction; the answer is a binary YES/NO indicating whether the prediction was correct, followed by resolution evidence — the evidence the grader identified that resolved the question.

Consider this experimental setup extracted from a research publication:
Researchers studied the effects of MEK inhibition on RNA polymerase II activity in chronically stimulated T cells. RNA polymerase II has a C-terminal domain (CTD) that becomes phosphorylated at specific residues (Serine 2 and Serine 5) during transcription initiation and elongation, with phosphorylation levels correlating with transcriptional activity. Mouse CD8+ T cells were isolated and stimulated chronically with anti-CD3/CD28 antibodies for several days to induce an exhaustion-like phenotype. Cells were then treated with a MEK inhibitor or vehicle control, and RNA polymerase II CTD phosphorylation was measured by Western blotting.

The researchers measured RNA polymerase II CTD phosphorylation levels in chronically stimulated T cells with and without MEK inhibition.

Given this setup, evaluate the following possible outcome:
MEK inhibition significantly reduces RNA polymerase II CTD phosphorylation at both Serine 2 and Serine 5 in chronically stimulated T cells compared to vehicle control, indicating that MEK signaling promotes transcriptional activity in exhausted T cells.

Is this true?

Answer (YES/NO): YES